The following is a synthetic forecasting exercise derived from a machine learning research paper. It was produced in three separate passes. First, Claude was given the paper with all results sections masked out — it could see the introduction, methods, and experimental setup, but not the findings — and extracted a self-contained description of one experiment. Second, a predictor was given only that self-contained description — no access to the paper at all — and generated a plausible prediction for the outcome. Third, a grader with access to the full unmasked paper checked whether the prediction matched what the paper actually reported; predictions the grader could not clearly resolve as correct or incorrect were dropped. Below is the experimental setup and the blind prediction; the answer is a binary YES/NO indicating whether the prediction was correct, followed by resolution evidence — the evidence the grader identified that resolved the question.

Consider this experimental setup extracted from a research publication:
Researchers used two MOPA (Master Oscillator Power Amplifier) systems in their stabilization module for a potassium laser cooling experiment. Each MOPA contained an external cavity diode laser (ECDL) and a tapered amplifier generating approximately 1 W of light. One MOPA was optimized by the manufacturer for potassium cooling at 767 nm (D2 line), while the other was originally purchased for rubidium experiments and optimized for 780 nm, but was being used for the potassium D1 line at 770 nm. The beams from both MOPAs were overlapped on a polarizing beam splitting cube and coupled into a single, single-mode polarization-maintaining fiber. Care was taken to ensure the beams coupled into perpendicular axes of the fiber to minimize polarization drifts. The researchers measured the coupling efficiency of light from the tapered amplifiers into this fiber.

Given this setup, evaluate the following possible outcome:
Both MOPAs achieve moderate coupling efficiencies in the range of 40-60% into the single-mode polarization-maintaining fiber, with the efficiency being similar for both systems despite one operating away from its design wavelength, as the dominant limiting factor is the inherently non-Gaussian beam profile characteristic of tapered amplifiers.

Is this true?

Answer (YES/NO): YES